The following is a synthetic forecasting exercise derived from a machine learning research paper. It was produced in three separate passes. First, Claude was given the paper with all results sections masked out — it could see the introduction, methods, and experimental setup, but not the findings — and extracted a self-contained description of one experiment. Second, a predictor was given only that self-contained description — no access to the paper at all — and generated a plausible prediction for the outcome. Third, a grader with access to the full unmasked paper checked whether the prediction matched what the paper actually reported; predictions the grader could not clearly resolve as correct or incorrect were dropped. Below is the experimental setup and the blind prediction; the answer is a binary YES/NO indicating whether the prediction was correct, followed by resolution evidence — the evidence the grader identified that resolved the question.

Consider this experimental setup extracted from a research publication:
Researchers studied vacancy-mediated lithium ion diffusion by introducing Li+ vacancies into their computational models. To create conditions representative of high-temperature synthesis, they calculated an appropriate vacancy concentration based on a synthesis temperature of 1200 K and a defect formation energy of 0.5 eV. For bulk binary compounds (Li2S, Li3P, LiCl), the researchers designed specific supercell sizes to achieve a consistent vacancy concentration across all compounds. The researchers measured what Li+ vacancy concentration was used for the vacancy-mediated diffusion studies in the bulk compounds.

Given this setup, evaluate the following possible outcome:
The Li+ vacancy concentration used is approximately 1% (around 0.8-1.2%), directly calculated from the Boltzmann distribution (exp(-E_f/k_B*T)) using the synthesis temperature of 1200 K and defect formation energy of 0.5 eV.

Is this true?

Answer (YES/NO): YES